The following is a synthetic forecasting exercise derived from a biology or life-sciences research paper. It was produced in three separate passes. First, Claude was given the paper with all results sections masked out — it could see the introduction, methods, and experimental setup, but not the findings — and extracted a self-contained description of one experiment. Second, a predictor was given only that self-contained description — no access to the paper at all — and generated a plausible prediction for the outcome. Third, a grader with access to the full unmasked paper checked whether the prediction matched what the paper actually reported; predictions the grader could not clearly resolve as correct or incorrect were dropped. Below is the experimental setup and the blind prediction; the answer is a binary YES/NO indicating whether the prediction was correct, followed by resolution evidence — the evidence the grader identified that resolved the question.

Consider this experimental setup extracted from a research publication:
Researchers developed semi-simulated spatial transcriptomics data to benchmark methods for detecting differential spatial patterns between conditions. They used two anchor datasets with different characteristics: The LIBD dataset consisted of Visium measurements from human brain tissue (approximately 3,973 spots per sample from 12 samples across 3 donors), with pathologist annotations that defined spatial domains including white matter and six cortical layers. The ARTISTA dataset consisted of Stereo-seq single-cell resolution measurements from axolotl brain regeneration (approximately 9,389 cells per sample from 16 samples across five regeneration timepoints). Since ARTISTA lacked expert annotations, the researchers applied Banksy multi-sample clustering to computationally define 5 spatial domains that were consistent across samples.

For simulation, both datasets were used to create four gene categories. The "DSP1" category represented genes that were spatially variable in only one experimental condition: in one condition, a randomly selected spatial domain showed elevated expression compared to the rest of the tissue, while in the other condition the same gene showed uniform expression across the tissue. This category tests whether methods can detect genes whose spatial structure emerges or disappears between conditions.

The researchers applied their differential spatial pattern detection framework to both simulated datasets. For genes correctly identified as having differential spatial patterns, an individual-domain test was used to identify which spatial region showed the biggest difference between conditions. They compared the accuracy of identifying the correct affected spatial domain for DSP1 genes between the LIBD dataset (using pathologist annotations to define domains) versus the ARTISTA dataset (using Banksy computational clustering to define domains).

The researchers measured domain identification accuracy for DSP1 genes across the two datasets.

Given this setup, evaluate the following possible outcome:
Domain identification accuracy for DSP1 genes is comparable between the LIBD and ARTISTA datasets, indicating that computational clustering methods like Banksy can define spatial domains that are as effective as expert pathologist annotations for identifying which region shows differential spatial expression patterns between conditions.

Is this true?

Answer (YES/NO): YES